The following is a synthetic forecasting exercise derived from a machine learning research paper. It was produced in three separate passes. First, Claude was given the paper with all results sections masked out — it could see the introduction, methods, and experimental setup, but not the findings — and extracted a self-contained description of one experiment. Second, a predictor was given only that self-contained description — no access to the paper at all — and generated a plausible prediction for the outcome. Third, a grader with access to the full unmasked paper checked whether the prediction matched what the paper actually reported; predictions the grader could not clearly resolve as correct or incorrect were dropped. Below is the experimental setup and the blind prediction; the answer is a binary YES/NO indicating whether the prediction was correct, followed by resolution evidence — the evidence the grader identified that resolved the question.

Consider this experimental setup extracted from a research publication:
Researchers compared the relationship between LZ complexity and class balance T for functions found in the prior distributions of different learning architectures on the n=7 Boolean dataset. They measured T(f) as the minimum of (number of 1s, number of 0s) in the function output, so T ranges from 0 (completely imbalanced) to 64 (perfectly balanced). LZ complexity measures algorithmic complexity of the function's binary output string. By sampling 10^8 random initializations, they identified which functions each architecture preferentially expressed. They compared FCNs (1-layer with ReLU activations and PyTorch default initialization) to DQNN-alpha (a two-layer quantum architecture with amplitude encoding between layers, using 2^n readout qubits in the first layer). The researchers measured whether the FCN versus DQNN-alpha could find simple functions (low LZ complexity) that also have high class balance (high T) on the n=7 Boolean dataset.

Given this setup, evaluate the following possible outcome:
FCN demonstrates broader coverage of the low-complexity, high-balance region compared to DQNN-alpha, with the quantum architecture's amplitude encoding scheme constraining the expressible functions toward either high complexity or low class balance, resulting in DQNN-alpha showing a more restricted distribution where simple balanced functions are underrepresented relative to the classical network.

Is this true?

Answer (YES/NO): YES